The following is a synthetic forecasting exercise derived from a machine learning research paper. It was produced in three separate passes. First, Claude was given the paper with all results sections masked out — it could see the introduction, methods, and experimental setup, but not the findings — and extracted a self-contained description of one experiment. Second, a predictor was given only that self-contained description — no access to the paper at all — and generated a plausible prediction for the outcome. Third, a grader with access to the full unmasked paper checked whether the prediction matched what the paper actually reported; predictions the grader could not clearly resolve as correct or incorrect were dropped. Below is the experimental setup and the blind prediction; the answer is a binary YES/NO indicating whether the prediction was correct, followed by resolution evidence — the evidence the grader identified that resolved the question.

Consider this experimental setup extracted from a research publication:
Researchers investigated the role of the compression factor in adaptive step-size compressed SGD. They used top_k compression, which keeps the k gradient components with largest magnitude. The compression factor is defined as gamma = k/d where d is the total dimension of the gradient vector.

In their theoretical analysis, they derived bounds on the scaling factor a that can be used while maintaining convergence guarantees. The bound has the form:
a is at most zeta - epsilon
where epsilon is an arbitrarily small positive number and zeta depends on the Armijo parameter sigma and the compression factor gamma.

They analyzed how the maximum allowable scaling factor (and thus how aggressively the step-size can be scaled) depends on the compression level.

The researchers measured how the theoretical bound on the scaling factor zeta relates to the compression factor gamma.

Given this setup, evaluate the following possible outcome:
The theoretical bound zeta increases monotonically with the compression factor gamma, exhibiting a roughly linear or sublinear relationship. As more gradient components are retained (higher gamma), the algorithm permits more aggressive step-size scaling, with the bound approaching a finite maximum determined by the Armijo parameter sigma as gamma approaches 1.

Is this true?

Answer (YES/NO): NO